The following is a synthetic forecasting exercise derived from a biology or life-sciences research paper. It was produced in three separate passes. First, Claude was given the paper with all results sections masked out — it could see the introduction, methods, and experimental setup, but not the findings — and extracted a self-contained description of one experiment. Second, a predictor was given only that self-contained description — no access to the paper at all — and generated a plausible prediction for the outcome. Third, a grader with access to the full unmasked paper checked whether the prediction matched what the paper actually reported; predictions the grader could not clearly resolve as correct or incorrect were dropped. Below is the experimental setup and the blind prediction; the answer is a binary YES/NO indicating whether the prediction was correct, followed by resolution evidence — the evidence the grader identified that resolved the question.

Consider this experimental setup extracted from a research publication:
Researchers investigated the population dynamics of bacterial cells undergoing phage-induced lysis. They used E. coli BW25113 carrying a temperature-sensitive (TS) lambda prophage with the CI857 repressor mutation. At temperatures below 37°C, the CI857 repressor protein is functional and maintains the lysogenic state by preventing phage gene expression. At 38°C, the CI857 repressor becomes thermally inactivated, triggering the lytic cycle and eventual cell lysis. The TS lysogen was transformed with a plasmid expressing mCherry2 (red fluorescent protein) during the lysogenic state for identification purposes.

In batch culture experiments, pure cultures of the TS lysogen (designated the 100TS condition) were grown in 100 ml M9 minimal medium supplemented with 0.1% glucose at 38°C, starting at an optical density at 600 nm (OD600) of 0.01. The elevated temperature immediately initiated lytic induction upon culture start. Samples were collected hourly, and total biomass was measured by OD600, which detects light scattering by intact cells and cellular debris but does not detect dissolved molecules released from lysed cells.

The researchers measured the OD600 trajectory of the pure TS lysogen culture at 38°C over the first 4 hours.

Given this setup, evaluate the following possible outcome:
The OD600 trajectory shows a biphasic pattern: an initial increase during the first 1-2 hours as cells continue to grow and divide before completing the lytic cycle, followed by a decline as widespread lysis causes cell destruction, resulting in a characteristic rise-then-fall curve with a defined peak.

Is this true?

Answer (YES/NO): YES